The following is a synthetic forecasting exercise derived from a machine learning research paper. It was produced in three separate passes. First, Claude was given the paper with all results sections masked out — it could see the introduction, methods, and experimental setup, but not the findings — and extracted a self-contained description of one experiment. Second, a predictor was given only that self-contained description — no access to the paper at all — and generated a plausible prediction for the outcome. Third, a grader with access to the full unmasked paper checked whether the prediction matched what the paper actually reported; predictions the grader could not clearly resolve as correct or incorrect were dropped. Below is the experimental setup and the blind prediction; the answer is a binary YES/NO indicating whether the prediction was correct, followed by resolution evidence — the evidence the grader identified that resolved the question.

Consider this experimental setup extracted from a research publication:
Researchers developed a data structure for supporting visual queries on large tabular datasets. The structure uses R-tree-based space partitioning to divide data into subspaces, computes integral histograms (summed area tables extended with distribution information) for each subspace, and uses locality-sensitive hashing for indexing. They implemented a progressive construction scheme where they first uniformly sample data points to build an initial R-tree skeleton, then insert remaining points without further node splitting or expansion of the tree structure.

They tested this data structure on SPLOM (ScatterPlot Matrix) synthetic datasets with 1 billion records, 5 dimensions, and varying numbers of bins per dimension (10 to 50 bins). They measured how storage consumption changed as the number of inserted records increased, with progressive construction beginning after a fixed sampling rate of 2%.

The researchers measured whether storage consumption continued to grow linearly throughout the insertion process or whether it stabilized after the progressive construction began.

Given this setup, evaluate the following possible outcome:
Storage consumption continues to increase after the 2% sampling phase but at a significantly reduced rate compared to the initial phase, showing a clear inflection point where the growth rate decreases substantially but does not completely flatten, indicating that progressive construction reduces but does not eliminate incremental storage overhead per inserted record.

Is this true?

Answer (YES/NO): NO